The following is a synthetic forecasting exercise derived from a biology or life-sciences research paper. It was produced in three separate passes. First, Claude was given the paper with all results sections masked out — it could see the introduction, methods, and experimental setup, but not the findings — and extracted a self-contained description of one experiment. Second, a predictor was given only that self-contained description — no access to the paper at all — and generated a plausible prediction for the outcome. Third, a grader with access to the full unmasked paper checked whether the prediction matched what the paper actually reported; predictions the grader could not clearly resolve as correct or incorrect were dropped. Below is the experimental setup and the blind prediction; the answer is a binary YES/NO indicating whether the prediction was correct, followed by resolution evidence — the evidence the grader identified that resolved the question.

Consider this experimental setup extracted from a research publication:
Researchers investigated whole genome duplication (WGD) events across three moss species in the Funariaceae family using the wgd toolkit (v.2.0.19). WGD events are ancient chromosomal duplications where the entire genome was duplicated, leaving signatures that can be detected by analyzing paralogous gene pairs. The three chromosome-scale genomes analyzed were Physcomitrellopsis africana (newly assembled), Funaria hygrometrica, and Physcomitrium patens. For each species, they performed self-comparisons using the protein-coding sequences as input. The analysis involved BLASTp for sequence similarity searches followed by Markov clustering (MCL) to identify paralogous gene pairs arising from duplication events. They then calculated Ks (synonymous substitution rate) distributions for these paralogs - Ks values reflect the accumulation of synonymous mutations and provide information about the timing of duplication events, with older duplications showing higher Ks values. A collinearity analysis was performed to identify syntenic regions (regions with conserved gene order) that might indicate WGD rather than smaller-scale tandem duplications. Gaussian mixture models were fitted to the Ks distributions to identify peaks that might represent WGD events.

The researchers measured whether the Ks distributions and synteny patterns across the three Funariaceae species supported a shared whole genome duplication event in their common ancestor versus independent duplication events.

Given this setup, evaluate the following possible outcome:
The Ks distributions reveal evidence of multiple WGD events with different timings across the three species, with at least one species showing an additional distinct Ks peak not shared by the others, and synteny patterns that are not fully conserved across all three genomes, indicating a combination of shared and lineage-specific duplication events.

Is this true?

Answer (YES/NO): NO